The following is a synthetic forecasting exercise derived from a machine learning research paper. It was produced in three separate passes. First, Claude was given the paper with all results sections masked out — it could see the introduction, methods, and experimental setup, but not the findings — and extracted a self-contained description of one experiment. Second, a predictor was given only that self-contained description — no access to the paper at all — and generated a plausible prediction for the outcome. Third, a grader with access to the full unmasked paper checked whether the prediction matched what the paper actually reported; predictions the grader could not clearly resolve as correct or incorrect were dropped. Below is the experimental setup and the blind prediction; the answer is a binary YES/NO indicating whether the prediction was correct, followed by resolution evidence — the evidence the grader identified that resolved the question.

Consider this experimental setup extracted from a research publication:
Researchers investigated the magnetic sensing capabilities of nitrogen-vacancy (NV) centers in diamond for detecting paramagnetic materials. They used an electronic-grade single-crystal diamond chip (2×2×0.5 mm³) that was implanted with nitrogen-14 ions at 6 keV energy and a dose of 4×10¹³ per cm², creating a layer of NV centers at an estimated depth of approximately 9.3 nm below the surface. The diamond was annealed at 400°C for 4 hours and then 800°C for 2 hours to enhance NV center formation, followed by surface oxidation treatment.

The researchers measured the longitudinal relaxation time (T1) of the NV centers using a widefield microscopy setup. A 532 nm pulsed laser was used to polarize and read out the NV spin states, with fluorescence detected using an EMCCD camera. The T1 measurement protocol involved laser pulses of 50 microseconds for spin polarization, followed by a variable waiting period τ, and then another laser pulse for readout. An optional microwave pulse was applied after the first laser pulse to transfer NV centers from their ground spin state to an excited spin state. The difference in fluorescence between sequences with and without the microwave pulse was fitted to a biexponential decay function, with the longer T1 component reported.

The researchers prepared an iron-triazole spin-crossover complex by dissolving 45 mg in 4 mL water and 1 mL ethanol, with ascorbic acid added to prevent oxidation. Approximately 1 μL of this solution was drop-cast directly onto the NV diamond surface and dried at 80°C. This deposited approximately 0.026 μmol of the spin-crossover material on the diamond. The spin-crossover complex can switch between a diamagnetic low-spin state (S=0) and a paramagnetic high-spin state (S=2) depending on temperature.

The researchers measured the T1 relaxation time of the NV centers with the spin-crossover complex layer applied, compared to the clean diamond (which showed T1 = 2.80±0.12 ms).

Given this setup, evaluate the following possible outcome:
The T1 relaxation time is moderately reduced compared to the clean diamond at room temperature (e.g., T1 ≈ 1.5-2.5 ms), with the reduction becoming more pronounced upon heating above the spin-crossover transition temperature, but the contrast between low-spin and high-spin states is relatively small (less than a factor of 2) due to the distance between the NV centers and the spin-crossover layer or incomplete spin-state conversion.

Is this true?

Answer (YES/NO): NO